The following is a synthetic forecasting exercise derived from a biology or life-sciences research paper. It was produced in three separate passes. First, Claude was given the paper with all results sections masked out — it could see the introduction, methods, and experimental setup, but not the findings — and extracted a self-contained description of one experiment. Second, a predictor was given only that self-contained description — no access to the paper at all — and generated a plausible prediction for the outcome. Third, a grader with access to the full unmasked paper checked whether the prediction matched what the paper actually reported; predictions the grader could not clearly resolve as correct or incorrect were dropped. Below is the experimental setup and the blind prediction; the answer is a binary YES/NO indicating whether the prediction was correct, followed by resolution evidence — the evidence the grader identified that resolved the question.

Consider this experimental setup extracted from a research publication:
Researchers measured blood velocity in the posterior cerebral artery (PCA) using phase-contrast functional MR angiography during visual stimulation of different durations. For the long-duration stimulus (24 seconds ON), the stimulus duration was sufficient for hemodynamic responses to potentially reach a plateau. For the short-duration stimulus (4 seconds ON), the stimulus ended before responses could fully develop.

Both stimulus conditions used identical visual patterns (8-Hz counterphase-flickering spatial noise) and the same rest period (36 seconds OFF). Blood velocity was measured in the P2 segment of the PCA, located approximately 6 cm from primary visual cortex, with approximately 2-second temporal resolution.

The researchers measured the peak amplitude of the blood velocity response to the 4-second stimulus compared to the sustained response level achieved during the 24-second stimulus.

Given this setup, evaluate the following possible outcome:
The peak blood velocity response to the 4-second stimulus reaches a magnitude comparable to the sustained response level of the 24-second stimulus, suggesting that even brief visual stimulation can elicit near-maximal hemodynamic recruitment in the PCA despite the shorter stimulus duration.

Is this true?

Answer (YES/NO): YES